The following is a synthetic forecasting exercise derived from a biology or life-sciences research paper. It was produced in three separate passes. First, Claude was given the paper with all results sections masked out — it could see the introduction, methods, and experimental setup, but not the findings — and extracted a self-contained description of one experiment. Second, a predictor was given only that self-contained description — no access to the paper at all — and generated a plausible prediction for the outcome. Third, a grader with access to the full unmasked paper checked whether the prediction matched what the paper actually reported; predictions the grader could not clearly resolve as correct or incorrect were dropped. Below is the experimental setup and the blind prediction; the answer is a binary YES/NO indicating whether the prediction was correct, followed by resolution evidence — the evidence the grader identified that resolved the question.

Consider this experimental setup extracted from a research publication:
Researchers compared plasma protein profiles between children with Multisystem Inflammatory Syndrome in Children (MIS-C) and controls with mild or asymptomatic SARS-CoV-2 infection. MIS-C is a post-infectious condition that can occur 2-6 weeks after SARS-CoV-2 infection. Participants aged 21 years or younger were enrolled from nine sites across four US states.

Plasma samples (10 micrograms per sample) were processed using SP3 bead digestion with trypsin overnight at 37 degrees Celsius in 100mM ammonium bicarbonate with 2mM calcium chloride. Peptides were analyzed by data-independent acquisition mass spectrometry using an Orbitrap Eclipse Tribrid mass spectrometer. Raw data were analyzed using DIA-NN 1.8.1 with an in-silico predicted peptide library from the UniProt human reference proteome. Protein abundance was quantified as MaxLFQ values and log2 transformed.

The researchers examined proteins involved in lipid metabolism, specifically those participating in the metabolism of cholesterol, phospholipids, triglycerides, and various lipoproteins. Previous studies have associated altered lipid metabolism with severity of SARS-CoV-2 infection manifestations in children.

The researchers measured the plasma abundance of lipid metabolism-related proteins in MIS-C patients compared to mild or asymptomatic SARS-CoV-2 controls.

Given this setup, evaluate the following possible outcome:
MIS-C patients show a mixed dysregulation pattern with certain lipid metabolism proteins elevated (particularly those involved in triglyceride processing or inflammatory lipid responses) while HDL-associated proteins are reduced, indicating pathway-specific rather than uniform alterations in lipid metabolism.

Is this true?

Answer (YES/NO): NO